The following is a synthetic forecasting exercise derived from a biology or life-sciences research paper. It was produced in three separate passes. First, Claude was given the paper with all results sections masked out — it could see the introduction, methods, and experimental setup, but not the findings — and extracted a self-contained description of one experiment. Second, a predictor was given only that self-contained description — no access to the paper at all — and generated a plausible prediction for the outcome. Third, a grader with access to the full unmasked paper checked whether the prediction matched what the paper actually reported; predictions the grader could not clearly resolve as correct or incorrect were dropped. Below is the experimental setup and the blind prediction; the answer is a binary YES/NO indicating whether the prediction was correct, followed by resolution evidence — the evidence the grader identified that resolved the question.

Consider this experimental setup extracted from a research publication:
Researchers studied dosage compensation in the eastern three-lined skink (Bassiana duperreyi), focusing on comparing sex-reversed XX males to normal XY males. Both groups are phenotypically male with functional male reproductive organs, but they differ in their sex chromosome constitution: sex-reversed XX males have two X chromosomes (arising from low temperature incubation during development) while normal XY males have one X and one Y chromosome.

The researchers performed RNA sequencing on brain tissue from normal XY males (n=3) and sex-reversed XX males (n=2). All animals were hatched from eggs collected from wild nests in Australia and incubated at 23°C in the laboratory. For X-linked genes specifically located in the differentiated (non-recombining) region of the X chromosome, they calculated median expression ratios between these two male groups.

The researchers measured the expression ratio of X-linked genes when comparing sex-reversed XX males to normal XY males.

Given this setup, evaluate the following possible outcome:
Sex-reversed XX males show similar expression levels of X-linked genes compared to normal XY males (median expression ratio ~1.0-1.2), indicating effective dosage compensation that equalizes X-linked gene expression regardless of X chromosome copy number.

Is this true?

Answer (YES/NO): NO